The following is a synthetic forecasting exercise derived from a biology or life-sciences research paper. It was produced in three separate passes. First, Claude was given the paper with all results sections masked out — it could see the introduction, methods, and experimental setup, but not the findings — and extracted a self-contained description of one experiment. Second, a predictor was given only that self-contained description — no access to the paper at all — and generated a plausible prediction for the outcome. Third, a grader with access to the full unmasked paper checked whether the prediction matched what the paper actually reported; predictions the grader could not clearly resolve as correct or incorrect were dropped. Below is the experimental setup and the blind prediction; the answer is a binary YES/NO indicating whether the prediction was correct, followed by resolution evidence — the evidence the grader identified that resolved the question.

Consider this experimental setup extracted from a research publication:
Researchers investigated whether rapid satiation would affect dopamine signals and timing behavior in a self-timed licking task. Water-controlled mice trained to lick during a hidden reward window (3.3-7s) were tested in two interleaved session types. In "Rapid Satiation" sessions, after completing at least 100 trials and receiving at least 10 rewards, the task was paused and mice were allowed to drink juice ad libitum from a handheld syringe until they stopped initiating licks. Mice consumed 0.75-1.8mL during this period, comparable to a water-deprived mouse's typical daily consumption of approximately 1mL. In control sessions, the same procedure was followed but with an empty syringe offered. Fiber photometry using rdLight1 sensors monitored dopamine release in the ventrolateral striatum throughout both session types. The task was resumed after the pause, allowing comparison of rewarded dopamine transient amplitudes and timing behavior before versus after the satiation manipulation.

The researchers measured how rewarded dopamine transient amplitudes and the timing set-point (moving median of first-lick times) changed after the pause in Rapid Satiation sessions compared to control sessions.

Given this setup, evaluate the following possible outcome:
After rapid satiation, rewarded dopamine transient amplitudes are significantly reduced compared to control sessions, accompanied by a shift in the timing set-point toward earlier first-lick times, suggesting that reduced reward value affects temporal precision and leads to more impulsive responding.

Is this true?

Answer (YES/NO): NO